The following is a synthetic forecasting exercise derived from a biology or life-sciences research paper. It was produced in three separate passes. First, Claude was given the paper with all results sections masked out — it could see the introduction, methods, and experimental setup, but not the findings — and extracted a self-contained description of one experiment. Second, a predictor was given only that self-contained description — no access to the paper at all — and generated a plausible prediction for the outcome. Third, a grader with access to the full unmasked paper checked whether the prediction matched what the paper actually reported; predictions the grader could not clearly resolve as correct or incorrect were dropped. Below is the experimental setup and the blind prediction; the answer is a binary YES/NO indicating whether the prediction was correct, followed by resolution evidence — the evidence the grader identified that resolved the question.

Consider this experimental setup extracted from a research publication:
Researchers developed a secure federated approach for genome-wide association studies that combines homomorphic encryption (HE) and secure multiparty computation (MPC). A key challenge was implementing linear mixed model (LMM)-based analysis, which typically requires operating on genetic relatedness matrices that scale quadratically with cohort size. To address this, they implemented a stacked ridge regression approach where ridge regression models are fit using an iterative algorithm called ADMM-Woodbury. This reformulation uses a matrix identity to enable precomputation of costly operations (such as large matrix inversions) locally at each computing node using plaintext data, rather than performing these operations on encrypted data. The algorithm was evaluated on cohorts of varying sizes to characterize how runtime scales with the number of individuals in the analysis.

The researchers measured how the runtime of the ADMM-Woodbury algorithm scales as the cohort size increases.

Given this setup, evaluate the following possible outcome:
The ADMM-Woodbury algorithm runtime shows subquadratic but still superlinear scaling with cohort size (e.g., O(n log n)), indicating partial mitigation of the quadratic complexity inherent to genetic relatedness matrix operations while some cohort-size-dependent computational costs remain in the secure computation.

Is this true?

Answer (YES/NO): NO